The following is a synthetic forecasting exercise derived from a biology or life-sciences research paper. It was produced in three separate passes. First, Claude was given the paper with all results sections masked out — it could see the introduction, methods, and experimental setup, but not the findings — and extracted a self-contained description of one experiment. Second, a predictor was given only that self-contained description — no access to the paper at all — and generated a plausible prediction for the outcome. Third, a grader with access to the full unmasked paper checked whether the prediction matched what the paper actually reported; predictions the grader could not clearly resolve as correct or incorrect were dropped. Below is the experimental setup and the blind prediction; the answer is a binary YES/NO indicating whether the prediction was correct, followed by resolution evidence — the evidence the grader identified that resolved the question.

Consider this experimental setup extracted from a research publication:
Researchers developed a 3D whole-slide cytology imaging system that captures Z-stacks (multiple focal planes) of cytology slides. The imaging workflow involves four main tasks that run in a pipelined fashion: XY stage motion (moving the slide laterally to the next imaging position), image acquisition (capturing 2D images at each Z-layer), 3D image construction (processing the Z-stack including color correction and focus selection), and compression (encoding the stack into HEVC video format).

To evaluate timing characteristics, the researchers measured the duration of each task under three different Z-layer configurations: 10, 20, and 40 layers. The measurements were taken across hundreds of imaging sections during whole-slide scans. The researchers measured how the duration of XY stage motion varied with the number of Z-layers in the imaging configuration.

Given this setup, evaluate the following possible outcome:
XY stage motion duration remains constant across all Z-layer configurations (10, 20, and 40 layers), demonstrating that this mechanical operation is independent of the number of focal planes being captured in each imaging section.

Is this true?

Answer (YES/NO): YES